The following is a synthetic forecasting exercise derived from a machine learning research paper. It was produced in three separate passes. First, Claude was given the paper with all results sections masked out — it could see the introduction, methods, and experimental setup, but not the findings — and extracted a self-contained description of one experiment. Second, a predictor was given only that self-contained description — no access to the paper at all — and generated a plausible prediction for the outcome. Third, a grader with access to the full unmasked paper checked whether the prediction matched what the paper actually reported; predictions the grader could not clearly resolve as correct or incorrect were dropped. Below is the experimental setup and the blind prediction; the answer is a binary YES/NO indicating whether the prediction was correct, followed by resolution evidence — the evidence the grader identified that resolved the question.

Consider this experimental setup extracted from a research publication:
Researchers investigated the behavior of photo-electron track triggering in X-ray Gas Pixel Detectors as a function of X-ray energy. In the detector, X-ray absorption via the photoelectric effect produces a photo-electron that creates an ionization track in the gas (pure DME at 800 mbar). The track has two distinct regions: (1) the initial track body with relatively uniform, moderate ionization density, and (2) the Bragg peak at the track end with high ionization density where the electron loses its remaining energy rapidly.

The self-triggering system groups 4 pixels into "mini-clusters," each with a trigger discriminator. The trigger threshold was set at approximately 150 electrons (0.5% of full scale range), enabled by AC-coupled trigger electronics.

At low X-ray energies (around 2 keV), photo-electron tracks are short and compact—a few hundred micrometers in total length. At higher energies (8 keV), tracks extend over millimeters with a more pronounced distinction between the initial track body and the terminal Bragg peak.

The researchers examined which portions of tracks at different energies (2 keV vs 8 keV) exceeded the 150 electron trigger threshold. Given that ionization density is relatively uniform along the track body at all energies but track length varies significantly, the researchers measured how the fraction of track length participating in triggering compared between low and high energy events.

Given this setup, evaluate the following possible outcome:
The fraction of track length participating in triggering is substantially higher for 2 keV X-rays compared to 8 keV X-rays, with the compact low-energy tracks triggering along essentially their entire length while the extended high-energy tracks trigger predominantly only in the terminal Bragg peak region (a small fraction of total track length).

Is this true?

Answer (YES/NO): NO